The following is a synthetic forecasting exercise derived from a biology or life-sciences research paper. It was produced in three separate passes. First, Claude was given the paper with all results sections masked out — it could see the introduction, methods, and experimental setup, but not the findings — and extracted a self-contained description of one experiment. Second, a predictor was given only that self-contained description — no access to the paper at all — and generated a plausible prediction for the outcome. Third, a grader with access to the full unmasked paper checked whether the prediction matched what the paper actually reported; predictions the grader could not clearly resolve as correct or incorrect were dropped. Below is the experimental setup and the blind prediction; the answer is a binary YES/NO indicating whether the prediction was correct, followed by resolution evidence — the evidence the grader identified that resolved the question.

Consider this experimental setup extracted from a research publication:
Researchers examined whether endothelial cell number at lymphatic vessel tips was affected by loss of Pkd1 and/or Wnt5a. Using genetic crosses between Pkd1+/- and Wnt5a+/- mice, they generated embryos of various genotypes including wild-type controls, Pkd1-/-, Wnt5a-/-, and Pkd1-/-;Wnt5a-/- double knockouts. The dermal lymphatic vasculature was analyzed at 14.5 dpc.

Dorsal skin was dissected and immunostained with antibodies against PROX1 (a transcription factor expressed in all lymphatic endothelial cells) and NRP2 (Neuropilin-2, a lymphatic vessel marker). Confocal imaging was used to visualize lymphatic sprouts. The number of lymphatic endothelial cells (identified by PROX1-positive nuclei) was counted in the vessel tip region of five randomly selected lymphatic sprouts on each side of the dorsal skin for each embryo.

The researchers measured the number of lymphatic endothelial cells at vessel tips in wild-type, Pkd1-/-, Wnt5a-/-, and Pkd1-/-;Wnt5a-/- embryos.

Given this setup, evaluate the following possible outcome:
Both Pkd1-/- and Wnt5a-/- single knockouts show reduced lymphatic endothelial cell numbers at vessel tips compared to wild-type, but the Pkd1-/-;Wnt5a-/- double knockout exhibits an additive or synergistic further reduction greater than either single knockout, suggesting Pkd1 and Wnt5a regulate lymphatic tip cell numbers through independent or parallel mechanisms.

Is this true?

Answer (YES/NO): NO